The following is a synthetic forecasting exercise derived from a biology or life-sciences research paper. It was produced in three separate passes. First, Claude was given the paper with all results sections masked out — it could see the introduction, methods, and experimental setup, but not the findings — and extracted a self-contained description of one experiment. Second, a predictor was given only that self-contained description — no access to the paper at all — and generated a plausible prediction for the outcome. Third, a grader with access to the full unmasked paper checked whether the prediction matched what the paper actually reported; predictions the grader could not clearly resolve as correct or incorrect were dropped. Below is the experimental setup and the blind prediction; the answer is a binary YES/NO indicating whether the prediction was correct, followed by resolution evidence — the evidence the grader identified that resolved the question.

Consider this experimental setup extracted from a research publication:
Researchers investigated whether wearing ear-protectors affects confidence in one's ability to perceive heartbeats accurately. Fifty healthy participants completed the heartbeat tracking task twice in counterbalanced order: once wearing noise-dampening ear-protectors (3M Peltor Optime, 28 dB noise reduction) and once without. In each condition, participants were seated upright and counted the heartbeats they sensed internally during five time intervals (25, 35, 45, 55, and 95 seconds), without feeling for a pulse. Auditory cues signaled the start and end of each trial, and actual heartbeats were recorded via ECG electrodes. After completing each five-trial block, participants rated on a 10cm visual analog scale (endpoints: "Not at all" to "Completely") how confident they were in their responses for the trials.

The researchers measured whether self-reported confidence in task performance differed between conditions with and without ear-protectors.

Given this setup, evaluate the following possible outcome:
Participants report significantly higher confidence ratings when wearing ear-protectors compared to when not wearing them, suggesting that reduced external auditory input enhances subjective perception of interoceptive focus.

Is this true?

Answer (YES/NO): YES